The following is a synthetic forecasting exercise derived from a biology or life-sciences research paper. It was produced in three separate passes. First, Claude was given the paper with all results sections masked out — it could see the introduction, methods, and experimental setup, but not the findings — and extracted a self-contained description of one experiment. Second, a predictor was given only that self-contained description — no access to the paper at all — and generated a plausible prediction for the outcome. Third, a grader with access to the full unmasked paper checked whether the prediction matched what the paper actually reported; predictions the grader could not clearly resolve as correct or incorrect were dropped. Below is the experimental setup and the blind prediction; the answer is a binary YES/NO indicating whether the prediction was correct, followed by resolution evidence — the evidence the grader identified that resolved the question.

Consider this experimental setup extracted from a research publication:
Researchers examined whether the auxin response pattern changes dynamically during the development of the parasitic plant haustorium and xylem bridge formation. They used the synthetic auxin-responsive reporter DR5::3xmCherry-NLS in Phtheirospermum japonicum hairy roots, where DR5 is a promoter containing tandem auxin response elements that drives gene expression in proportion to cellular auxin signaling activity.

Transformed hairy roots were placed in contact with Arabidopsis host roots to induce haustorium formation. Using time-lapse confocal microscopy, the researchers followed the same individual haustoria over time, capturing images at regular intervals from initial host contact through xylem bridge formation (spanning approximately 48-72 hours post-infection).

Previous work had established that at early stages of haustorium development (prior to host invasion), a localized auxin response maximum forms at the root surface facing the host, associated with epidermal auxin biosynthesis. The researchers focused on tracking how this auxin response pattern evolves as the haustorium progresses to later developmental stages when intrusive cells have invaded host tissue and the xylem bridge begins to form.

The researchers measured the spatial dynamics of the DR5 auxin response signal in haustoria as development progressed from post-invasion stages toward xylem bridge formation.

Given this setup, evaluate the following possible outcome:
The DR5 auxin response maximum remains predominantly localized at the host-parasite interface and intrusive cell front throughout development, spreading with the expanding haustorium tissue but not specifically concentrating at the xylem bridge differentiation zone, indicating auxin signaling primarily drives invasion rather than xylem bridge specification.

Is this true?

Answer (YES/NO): NO